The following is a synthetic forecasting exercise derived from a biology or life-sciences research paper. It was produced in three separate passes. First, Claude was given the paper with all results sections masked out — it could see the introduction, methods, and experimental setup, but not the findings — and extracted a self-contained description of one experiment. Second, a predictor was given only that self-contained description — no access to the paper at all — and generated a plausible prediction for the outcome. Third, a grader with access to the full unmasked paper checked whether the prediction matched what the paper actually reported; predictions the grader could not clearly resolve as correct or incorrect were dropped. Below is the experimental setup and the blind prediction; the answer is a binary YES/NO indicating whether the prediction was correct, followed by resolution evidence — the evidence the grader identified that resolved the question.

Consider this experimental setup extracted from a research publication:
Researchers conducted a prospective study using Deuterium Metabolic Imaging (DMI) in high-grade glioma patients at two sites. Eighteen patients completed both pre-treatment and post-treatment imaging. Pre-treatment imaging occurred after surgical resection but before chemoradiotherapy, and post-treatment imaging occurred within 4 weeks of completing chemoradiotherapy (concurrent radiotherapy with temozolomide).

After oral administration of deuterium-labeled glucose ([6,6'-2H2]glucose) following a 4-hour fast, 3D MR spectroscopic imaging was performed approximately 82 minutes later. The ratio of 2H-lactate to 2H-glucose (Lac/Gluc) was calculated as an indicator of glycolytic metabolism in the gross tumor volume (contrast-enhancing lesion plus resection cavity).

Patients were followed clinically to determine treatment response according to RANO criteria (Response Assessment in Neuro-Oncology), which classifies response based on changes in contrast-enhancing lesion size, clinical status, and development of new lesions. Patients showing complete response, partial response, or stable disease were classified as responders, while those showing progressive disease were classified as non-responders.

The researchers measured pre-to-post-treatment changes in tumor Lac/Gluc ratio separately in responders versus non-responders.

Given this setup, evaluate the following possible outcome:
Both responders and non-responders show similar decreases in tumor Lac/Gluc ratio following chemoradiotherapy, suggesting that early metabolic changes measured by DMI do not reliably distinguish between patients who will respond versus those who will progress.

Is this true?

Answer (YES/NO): YES